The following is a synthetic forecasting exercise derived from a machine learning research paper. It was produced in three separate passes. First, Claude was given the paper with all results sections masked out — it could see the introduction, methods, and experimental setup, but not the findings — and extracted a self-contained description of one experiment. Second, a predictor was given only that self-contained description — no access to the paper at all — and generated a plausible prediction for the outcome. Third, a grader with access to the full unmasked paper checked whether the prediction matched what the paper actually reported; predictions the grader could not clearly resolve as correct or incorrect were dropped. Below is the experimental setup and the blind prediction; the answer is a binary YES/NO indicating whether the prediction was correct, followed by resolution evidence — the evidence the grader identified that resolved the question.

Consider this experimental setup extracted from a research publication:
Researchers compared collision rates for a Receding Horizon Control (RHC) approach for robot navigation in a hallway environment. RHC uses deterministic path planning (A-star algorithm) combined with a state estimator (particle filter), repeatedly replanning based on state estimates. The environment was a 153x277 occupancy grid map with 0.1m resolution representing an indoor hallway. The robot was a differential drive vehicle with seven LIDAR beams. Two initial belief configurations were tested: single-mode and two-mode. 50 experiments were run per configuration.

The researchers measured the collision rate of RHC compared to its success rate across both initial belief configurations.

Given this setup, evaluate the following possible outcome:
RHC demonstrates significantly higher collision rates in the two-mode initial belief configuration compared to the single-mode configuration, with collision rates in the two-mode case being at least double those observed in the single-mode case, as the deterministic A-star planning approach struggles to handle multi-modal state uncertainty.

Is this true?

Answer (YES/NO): NO